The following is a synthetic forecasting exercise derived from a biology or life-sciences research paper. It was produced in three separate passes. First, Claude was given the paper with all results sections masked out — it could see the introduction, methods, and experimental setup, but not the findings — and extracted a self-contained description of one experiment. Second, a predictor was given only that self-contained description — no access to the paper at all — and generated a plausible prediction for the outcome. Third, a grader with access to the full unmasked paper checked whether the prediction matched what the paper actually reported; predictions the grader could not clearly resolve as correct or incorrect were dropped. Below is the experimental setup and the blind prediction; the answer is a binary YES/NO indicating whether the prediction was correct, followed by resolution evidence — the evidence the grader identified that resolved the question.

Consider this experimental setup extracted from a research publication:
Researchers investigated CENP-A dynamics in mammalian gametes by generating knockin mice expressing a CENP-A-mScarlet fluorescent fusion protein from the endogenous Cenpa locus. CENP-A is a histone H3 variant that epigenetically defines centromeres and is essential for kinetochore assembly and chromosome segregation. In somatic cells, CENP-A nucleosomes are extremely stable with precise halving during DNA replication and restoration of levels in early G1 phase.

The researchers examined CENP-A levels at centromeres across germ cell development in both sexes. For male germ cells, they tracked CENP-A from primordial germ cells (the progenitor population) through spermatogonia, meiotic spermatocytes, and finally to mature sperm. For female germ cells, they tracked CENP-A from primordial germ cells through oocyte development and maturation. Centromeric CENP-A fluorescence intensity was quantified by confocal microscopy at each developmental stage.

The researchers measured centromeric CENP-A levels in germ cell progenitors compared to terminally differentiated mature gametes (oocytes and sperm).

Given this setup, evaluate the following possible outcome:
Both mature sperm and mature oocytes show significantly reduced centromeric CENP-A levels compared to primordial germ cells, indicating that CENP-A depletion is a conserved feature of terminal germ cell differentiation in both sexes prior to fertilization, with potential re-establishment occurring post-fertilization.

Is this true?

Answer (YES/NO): NO